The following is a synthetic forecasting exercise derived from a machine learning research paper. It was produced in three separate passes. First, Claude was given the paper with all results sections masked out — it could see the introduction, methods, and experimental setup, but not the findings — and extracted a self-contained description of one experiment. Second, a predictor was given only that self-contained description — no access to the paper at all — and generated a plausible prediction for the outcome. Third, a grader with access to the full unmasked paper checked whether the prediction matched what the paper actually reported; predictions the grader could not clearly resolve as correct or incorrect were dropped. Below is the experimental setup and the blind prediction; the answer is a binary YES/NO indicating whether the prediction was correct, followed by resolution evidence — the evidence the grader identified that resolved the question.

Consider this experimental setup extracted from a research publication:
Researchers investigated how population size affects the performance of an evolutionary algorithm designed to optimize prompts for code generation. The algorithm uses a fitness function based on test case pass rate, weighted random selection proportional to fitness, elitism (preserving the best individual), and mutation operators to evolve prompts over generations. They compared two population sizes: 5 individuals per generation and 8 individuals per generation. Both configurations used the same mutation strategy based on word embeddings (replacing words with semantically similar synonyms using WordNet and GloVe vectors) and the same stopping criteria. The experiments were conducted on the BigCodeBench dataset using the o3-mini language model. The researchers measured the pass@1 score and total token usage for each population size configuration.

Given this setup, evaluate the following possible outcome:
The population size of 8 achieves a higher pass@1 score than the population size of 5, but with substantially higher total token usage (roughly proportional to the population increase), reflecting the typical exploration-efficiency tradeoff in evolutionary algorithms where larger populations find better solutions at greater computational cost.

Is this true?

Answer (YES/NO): NO